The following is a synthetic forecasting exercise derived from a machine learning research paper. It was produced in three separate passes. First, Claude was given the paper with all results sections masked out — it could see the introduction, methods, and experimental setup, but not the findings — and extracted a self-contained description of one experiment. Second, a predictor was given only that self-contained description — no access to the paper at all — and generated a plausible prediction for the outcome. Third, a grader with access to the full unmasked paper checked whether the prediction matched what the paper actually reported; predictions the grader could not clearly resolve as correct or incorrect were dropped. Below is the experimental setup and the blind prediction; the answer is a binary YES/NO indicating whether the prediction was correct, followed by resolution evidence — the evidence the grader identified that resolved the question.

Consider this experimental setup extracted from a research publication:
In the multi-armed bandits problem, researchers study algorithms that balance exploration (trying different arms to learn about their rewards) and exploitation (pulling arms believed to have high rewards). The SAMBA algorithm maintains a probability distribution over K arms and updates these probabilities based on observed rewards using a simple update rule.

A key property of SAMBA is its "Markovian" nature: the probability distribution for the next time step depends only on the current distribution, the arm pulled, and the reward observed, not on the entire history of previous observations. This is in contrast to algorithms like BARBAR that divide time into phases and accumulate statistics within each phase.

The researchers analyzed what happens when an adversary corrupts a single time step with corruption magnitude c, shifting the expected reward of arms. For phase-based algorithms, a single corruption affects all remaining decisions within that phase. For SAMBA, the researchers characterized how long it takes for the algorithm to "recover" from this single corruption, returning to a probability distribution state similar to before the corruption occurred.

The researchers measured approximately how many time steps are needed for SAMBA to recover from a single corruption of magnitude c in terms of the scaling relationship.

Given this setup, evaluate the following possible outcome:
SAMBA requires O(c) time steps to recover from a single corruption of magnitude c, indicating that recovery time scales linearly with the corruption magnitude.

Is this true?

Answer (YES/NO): YES